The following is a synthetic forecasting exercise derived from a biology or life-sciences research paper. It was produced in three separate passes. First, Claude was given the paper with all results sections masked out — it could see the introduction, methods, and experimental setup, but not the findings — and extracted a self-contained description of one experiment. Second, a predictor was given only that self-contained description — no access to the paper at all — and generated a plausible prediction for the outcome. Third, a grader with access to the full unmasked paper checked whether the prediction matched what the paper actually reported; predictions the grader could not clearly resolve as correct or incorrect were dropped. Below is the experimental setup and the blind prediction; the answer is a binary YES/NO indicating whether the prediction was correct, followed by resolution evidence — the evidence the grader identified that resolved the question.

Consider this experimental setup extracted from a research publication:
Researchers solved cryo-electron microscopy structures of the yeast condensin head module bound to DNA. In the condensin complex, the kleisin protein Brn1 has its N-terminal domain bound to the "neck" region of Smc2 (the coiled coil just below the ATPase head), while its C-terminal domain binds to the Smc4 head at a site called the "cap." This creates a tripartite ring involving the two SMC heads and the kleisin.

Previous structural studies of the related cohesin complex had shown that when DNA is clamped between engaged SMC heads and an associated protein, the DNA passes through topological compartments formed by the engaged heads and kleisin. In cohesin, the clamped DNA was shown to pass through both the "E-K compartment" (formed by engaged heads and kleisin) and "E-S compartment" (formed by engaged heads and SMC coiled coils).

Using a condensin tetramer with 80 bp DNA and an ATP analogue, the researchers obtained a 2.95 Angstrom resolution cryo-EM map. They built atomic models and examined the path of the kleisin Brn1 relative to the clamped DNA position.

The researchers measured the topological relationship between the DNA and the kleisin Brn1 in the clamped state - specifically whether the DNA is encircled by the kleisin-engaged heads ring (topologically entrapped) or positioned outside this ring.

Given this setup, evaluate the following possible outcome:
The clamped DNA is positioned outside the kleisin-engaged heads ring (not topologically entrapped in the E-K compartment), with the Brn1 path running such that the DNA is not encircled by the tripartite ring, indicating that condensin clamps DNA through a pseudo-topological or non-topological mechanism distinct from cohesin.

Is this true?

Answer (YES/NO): NO